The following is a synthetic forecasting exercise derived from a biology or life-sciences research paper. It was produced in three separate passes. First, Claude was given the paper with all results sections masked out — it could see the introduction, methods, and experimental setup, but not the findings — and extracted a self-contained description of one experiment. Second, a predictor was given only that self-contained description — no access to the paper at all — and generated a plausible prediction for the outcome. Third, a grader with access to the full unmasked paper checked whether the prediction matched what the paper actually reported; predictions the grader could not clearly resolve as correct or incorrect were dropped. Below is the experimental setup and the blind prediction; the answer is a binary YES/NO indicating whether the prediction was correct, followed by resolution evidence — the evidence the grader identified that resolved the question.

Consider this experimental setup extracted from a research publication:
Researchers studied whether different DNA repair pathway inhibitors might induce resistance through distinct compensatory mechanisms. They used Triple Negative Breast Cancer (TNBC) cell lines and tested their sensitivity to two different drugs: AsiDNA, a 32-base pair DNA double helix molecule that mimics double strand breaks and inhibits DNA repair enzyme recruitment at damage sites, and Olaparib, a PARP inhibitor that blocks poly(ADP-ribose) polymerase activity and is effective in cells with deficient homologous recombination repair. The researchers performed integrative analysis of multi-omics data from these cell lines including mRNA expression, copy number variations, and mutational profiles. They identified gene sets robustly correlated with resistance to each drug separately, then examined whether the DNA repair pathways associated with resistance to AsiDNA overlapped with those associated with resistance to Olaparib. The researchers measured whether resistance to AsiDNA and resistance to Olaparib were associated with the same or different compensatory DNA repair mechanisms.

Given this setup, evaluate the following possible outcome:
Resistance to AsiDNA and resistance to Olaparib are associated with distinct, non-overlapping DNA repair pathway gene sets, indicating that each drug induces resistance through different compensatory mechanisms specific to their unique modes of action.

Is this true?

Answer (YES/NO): YES